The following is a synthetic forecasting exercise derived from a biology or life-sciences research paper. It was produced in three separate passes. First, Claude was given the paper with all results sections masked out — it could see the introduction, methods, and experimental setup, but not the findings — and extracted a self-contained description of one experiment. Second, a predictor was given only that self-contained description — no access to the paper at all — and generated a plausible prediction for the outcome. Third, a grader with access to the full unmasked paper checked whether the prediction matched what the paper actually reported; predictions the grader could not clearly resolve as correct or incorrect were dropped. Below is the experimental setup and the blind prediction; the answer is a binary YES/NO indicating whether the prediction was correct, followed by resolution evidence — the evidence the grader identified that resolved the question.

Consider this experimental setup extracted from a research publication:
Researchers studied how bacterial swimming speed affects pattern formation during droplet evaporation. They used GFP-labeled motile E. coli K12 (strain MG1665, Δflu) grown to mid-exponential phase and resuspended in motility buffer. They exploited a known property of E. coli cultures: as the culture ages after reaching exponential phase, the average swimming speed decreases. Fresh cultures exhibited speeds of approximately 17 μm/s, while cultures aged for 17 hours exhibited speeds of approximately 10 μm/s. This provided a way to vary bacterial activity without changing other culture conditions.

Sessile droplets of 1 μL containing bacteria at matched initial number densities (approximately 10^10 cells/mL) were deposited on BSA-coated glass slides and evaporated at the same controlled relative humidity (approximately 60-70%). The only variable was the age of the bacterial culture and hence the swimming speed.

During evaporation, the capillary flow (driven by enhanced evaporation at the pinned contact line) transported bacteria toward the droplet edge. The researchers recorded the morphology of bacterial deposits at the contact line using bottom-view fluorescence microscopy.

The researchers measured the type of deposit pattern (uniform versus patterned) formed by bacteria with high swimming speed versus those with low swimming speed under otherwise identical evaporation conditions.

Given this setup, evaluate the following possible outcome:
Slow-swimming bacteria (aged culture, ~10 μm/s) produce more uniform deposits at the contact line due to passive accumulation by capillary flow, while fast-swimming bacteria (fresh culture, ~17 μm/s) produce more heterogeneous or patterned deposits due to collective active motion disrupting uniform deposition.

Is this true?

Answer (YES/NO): YES